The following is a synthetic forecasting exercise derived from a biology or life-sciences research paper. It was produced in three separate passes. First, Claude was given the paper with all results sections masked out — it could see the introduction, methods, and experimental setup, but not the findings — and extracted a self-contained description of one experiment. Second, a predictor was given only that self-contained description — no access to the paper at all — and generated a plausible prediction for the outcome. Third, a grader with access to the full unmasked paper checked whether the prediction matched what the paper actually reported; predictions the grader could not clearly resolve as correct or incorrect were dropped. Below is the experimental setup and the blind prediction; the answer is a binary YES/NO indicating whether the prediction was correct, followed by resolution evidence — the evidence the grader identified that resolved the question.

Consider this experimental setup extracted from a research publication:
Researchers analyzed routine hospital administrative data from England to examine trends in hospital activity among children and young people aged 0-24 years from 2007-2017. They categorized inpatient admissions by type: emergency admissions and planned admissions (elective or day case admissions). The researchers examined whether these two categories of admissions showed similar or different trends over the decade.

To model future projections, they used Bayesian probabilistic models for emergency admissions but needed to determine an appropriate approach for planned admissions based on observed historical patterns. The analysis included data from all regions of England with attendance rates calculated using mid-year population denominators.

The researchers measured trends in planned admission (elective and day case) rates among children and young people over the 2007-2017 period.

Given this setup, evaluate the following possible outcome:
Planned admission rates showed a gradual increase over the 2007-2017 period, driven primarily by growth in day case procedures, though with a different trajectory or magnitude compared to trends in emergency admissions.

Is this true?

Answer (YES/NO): NO